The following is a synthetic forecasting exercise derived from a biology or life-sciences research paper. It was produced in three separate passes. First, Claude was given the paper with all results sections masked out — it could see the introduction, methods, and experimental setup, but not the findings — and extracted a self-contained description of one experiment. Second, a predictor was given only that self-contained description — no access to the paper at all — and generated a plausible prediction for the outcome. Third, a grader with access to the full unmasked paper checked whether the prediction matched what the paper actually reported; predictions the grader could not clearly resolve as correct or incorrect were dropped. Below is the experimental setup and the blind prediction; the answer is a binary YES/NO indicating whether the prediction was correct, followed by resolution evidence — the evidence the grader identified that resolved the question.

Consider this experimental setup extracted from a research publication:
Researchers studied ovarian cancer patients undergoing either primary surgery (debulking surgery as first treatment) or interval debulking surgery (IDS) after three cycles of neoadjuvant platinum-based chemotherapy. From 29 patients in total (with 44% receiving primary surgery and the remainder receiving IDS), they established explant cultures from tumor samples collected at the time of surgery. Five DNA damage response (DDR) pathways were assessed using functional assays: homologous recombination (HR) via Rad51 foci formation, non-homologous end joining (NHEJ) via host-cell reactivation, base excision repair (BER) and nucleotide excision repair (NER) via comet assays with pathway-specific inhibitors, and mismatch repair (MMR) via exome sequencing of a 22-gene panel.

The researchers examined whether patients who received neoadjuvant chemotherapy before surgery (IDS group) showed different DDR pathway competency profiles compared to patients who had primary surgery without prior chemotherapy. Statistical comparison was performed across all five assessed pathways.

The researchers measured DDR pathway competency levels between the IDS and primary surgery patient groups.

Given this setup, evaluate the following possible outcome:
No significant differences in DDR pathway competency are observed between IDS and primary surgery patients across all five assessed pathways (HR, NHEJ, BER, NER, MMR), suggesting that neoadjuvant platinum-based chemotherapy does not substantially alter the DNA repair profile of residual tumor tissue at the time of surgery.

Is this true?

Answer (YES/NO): YES